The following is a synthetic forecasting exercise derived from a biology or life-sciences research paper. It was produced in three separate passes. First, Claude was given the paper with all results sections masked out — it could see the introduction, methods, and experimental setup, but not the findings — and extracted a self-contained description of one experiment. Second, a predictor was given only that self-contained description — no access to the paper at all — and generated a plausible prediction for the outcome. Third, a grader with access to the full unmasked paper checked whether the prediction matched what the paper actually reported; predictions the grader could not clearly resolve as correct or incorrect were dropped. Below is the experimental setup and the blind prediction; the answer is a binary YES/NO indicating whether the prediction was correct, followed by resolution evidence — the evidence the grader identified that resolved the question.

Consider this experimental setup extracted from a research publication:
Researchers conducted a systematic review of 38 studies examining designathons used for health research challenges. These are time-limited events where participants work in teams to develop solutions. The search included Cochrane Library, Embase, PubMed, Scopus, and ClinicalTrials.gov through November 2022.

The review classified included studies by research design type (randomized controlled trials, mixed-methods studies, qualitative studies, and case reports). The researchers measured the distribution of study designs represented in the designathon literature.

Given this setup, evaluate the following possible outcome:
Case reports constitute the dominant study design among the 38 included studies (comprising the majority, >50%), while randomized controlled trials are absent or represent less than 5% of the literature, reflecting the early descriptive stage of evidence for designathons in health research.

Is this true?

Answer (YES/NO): YES